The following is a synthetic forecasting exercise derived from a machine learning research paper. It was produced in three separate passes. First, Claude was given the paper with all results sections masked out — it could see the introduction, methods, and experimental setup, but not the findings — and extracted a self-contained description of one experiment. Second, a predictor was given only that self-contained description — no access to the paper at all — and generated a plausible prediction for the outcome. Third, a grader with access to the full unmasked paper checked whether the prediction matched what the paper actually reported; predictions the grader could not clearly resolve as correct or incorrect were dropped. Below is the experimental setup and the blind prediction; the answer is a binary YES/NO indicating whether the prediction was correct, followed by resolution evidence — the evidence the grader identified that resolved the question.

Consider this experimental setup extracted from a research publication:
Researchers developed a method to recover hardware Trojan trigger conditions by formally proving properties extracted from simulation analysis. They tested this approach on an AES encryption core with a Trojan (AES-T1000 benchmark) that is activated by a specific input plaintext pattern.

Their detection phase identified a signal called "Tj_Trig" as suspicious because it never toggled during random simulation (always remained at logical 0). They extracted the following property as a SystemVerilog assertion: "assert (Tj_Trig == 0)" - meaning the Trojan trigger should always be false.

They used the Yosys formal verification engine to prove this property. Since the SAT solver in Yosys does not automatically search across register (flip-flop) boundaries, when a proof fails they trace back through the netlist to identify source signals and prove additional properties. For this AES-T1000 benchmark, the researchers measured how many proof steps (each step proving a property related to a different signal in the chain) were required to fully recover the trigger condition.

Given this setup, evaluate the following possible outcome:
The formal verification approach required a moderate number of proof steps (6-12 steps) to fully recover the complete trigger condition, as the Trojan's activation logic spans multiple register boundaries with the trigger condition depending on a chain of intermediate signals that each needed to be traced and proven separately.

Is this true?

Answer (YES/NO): NO